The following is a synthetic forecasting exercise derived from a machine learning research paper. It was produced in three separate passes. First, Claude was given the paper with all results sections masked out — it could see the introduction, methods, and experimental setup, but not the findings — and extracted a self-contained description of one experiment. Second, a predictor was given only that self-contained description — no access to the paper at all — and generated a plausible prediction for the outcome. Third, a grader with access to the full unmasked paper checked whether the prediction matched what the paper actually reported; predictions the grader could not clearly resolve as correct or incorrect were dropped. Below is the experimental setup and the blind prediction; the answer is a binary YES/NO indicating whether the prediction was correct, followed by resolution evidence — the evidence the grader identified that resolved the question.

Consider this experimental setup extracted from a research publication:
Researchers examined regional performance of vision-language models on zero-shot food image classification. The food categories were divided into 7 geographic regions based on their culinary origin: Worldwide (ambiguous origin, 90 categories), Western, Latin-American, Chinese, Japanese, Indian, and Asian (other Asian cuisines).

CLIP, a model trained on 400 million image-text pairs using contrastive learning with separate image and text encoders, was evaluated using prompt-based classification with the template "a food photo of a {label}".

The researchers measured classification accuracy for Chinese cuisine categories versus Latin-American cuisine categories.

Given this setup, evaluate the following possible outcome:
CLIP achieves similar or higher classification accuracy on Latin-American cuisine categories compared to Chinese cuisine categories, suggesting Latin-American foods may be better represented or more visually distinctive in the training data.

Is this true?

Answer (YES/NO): YES